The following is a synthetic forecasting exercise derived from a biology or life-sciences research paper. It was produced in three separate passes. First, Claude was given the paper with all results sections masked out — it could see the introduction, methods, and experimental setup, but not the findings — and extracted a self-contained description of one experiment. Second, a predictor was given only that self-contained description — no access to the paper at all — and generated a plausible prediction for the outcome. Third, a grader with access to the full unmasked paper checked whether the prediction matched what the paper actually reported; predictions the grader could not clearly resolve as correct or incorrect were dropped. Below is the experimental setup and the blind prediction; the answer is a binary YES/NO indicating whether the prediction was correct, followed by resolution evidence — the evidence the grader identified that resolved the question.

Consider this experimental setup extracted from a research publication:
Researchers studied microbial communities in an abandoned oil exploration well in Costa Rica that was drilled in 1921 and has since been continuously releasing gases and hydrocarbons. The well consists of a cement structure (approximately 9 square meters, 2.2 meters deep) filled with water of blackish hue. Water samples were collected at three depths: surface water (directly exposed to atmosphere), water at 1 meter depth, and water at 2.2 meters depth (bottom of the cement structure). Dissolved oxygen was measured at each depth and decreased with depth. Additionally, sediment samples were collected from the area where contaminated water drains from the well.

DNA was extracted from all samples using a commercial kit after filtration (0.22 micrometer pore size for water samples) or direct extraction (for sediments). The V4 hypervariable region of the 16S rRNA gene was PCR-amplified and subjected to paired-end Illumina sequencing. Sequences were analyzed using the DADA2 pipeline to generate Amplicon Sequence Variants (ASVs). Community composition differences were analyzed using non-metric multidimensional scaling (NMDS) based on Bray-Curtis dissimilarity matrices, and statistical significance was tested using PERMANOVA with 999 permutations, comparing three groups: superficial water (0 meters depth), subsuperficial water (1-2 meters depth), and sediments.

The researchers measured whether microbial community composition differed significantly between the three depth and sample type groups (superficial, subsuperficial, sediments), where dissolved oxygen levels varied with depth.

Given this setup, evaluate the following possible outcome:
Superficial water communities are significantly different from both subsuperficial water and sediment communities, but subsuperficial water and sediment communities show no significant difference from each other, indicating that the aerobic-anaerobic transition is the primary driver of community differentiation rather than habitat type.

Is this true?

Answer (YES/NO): NO